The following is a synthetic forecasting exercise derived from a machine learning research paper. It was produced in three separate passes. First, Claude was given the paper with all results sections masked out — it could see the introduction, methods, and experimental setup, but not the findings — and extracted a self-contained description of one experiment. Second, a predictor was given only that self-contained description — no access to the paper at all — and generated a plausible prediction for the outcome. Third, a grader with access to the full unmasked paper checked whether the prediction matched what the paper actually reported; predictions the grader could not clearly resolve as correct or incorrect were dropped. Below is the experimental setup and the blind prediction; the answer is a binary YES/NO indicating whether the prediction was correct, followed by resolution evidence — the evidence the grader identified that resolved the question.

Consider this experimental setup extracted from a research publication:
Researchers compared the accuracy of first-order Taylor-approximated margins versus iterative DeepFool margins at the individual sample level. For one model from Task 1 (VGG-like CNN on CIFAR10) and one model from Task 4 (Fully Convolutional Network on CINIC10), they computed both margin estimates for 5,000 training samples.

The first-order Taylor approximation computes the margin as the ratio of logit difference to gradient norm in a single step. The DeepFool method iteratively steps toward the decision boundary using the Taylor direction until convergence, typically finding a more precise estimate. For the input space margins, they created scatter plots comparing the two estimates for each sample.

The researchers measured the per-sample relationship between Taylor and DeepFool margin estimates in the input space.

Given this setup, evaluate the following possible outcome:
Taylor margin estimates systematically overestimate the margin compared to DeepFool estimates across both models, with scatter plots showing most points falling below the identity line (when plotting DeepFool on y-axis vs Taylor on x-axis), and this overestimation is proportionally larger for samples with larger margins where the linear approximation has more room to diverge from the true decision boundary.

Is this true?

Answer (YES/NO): NO